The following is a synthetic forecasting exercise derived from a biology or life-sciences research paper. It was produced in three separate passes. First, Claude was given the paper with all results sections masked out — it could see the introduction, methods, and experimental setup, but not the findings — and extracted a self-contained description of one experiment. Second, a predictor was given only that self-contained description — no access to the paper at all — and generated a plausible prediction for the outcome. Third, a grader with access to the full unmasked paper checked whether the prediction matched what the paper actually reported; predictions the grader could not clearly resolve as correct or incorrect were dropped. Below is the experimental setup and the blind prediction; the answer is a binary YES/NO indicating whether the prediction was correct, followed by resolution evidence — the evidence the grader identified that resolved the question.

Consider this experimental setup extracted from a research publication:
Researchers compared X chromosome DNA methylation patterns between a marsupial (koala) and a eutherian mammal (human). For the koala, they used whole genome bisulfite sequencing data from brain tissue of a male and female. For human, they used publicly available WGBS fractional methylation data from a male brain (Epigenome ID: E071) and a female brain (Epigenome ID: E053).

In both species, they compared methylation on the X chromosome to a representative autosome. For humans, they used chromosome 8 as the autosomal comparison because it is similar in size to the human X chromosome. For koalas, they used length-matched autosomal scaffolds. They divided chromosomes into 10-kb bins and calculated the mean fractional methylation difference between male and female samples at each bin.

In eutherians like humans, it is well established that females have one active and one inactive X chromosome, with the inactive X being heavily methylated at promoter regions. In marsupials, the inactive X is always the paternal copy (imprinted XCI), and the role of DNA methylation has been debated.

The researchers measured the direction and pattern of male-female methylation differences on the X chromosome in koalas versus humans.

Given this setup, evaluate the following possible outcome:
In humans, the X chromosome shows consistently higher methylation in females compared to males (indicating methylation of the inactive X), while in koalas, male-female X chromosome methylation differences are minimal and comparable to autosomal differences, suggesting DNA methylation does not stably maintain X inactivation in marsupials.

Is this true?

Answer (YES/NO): NO